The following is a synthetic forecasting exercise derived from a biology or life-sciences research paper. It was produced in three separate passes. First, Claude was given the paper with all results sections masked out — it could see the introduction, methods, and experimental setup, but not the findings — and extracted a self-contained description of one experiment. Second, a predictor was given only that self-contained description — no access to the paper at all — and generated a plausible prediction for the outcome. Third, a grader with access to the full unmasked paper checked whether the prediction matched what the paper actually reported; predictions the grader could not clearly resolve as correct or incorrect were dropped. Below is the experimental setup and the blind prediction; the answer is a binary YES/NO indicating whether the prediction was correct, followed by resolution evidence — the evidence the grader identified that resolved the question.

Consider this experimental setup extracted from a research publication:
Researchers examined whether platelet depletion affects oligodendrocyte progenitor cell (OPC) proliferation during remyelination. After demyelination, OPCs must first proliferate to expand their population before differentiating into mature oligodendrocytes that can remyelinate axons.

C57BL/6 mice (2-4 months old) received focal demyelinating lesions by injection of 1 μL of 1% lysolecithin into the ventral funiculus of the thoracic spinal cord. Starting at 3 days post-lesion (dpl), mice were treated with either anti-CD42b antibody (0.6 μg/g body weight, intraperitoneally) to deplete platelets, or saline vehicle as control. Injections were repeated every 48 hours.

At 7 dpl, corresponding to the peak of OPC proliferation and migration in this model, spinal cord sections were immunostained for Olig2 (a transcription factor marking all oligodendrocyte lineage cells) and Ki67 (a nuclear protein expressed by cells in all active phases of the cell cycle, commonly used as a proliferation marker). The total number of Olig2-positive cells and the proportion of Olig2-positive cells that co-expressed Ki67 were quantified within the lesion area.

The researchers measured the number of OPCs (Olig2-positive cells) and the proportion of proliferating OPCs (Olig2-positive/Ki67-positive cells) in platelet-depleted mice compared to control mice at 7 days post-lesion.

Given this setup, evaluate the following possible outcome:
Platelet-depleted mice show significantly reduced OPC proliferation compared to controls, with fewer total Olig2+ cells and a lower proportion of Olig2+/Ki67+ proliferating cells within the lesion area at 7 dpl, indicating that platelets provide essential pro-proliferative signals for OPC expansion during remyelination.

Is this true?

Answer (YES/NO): NO